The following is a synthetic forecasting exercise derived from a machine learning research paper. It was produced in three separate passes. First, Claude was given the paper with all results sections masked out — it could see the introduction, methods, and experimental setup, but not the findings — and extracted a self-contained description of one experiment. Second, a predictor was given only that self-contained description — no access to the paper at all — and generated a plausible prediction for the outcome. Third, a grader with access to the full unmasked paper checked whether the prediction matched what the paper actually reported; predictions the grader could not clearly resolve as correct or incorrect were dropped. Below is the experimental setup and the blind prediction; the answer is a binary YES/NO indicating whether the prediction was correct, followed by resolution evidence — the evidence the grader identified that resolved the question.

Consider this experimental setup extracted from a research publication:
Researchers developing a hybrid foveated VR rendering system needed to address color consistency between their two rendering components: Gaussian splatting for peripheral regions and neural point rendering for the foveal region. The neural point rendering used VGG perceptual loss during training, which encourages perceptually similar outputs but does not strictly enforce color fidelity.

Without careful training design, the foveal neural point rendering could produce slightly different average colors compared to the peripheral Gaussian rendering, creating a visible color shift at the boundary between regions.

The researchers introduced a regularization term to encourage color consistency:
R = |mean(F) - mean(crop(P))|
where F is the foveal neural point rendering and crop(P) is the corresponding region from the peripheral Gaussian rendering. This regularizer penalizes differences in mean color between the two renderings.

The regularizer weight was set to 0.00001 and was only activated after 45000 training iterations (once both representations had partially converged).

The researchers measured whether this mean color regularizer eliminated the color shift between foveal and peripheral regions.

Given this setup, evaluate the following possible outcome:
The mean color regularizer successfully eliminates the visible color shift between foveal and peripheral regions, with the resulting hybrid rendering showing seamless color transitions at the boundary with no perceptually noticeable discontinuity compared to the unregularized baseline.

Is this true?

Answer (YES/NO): NO